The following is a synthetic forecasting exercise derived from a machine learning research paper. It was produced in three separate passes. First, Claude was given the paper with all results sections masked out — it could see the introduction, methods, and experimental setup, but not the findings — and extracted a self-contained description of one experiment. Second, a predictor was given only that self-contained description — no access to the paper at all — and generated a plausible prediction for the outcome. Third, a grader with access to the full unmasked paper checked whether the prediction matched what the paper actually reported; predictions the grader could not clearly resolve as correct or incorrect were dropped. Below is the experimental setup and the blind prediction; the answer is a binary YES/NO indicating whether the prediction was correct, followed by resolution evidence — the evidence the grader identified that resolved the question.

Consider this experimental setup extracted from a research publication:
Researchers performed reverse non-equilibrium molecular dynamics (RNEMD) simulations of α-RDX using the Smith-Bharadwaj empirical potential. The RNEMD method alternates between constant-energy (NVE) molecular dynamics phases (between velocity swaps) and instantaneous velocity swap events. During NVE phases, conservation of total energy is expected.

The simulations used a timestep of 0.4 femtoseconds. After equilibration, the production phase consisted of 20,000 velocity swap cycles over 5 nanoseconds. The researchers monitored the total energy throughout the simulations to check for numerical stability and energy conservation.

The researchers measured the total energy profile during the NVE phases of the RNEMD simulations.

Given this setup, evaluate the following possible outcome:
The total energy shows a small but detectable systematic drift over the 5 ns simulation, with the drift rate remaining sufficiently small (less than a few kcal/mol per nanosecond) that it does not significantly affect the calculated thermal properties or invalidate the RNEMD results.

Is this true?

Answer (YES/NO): YES